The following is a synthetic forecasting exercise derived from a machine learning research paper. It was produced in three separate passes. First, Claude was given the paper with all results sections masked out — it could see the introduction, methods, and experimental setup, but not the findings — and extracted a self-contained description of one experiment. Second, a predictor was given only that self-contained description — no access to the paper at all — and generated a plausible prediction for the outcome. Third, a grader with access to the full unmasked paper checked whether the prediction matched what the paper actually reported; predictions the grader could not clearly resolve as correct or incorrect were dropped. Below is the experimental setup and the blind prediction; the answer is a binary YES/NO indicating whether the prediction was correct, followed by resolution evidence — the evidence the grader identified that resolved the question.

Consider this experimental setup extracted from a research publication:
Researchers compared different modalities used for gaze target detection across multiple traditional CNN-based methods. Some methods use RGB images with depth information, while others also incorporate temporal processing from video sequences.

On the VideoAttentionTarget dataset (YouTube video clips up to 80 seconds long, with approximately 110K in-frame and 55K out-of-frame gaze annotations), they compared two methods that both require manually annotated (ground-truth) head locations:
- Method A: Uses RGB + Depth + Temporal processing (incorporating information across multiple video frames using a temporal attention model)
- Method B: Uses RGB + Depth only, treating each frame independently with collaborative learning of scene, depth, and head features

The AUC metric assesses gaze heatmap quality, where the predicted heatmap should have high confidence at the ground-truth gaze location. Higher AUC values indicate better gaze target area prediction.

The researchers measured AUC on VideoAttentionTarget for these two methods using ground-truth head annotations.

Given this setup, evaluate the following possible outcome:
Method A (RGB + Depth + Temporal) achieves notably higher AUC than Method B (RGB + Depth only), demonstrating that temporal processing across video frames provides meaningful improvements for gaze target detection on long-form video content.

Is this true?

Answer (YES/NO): NO